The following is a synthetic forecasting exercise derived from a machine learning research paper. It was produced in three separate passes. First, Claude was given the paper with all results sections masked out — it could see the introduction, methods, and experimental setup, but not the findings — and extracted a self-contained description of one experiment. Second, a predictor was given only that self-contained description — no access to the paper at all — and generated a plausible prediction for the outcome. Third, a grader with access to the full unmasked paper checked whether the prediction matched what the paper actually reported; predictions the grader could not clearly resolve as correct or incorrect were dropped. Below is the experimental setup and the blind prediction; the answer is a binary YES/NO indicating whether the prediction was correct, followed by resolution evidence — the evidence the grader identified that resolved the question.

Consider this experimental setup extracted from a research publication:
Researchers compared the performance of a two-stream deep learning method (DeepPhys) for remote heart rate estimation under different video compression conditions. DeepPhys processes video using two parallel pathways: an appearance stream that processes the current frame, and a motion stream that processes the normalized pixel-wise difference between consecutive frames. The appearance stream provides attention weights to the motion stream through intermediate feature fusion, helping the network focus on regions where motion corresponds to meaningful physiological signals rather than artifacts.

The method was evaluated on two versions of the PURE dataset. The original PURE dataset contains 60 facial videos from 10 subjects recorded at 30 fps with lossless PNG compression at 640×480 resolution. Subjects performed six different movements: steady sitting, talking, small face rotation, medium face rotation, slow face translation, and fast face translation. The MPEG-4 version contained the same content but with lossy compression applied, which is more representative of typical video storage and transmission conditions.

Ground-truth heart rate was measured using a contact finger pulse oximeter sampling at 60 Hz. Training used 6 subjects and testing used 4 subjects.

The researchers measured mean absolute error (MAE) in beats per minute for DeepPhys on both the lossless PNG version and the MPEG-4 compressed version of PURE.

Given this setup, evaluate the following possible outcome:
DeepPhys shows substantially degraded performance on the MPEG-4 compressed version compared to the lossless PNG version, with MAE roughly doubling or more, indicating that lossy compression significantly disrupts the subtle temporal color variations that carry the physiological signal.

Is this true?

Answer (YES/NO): YES